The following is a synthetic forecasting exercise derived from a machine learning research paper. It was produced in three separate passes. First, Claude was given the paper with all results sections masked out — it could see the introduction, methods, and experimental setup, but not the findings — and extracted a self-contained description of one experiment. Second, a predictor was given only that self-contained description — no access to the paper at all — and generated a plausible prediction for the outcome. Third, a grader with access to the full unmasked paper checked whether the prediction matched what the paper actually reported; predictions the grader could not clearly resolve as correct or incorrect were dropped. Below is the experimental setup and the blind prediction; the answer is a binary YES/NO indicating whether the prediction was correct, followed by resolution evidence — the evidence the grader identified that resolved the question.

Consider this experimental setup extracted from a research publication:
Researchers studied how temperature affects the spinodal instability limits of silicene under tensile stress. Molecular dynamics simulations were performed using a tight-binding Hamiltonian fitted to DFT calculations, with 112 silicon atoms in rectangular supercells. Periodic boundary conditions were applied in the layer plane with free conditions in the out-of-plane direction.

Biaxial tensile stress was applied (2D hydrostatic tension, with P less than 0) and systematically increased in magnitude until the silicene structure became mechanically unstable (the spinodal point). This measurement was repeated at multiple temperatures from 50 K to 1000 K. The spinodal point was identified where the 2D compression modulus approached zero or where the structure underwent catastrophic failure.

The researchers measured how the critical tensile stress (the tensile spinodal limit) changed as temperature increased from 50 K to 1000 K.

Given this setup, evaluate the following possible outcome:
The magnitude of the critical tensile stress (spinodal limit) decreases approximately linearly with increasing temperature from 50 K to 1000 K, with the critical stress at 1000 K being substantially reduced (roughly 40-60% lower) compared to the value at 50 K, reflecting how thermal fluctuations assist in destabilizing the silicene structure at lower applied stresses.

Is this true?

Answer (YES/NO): NO